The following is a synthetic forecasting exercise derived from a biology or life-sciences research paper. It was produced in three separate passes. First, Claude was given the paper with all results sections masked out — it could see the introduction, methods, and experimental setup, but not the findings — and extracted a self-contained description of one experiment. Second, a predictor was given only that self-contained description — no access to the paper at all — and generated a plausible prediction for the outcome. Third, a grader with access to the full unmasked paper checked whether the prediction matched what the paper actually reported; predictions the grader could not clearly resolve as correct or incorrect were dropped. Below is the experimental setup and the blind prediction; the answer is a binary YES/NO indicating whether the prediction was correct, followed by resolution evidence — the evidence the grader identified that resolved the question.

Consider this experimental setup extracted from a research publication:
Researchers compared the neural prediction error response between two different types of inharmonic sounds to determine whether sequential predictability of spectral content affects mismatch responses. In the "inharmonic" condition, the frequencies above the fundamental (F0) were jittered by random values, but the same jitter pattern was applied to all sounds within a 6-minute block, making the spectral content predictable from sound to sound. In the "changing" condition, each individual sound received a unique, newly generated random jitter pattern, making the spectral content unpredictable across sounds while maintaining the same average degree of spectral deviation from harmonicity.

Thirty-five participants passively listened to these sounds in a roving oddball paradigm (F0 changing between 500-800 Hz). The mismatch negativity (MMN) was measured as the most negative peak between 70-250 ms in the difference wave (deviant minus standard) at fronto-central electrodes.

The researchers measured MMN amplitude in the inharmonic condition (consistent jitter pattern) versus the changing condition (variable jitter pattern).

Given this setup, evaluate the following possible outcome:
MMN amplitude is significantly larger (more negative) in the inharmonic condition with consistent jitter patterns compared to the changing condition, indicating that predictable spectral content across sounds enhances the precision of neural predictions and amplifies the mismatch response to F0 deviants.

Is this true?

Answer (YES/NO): YES